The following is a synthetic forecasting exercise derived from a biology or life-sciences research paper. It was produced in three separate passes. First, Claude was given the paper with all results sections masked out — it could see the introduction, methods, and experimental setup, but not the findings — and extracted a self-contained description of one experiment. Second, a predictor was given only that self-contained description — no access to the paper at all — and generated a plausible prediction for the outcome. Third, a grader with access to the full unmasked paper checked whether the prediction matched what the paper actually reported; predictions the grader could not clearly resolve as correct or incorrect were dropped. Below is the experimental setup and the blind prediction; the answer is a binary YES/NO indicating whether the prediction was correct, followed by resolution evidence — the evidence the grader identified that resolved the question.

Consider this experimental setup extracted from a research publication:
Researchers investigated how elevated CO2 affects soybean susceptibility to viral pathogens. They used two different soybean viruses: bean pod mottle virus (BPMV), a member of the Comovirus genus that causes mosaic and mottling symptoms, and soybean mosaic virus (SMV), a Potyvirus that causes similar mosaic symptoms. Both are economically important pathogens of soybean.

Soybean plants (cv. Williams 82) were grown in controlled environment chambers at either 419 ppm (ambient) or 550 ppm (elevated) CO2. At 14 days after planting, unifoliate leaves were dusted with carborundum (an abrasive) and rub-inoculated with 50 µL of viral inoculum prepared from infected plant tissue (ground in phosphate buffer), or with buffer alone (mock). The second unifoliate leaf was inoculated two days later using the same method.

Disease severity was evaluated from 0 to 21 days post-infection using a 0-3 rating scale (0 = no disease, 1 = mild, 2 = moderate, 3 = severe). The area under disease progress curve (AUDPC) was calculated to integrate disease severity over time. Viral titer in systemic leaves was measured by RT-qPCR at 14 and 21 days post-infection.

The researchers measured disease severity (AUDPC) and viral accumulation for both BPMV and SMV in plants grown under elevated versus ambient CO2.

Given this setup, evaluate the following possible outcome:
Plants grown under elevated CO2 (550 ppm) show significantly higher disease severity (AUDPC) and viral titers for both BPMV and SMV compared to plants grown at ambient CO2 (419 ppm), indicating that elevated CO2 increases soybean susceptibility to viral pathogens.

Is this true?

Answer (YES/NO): YES